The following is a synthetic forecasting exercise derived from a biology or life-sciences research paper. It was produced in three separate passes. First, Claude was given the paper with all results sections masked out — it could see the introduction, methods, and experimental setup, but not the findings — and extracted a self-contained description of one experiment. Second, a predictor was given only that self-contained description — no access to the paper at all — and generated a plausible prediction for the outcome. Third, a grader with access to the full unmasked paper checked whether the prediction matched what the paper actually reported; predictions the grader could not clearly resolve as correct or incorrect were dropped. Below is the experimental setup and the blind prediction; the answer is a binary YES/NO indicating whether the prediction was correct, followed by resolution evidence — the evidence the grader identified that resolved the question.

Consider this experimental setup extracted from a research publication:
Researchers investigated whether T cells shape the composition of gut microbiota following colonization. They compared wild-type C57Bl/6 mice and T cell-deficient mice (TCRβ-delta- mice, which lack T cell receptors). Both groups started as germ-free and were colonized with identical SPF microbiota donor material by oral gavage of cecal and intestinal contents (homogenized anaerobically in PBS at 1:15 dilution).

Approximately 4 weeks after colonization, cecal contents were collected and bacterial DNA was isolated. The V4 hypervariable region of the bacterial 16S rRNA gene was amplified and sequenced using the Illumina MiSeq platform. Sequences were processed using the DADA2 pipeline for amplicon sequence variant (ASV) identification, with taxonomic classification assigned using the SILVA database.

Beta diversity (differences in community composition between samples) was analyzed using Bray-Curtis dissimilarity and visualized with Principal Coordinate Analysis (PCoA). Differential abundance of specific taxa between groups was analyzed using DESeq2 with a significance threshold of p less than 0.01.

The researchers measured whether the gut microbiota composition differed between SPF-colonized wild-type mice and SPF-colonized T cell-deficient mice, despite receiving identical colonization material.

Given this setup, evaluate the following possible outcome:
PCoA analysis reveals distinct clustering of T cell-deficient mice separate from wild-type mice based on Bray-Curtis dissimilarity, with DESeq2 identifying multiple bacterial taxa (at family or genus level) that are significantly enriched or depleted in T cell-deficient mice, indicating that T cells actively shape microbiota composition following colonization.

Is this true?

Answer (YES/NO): YES